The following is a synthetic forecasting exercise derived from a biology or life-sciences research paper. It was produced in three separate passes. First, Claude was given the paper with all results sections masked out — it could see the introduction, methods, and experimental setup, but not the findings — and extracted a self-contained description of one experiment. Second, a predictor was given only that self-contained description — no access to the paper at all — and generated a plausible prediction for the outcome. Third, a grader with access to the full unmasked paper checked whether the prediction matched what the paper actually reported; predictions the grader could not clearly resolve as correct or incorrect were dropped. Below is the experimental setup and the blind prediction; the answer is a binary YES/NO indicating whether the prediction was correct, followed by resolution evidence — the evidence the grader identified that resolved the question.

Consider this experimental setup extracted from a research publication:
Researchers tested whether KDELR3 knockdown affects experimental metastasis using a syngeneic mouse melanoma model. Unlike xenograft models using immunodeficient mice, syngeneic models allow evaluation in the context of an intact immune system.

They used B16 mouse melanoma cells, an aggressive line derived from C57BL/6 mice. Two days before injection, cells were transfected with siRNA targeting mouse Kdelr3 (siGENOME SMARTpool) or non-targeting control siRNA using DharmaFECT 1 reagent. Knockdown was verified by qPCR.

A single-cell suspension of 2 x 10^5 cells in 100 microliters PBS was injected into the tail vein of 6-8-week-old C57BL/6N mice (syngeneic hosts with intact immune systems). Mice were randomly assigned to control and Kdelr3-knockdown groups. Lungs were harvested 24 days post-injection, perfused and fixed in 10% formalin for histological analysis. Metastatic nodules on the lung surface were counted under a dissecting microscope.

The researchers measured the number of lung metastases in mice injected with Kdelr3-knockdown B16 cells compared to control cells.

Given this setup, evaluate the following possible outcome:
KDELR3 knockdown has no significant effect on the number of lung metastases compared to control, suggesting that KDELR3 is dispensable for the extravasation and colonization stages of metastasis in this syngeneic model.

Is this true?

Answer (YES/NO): NO